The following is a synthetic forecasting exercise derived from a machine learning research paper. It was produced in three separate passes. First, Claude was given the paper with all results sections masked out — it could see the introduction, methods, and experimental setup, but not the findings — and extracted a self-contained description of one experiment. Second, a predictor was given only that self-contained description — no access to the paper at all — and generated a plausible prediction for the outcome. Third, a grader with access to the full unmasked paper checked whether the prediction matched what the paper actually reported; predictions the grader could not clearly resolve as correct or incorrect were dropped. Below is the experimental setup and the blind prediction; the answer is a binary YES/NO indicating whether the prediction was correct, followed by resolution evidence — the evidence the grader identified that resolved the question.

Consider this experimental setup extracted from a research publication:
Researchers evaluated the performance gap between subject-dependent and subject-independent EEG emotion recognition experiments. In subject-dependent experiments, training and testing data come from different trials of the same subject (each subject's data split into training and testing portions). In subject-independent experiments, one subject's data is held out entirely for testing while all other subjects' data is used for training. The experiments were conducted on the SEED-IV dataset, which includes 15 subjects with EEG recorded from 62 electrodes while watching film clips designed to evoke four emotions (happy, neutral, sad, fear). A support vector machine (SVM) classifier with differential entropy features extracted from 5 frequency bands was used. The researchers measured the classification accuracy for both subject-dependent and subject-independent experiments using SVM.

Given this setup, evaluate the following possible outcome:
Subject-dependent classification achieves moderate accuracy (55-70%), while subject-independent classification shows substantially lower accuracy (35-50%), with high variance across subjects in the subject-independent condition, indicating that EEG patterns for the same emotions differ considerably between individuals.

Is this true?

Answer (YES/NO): YES